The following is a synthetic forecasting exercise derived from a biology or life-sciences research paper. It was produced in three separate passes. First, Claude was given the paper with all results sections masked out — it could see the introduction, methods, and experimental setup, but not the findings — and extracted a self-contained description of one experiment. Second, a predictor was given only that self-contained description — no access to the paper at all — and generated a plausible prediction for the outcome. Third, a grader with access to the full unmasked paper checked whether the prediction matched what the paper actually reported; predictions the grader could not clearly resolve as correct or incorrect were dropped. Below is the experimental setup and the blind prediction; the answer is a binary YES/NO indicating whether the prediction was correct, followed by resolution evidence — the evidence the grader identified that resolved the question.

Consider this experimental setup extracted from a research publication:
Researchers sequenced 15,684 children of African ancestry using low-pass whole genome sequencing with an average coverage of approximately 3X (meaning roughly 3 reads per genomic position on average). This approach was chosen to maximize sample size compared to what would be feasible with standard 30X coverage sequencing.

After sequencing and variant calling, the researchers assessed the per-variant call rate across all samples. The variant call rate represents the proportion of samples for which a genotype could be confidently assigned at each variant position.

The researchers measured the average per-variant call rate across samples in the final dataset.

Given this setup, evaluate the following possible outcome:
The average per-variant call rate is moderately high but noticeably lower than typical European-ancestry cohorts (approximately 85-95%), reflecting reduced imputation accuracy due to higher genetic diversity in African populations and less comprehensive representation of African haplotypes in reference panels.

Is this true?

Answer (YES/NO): YES